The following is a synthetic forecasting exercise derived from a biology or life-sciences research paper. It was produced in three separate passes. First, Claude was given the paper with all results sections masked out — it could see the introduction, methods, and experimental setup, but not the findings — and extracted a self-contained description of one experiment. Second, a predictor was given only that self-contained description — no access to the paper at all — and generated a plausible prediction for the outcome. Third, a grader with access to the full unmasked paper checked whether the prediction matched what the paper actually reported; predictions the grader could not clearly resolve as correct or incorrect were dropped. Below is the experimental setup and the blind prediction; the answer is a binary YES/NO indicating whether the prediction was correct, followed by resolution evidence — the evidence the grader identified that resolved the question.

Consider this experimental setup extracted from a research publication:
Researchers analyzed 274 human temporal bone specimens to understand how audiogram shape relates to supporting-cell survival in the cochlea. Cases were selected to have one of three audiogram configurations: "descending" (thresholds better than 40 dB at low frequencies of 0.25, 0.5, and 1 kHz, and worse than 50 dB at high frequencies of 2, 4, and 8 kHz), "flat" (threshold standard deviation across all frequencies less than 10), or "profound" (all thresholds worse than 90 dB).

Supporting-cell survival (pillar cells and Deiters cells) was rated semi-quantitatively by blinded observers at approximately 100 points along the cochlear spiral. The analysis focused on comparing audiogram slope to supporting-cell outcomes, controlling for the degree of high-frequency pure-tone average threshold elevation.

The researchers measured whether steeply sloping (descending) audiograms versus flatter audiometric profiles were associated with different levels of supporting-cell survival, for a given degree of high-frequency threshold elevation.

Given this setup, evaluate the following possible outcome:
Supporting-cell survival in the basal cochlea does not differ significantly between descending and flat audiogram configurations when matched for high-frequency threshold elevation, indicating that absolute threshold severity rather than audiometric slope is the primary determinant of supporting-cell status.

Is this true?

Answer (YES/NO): NO